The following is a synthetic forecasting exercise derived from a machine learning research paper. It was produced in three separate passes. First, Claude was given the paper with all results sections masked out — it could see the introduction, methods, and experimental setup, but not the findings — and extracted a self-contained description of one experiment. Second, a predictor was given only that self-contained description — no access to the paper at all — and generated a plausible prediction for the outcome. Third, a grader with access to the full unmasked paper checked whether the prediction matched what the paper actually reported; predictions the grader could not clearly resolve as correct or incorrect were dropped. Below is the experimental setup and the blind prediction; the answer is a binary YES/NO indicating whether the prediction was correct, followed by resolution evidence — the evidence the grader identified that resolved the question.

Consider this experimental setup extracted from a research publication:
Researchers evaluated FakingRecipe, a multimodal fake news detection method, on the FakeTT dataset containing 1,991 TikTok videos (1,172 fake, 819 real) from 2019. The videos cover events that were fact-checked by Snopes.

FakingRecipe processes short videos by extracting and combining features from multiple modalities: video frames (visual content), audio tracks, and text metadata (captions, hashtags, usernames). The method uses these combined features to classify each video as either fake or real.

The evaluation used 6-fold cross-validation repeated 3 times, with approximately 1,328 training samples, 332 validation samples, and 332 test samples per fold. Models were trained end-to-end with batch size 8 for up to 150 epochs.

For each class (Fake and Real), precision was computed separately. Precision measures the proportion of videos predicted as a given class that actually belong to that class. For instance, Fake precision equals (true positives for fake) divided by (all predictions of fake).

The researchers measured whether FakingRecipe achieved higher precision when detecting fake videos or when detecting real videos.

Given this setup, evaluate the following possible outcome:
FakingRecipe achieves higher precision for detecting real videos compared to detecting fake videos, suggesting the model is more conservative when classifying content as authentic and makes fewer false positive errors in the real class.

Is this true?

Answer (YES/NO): YES